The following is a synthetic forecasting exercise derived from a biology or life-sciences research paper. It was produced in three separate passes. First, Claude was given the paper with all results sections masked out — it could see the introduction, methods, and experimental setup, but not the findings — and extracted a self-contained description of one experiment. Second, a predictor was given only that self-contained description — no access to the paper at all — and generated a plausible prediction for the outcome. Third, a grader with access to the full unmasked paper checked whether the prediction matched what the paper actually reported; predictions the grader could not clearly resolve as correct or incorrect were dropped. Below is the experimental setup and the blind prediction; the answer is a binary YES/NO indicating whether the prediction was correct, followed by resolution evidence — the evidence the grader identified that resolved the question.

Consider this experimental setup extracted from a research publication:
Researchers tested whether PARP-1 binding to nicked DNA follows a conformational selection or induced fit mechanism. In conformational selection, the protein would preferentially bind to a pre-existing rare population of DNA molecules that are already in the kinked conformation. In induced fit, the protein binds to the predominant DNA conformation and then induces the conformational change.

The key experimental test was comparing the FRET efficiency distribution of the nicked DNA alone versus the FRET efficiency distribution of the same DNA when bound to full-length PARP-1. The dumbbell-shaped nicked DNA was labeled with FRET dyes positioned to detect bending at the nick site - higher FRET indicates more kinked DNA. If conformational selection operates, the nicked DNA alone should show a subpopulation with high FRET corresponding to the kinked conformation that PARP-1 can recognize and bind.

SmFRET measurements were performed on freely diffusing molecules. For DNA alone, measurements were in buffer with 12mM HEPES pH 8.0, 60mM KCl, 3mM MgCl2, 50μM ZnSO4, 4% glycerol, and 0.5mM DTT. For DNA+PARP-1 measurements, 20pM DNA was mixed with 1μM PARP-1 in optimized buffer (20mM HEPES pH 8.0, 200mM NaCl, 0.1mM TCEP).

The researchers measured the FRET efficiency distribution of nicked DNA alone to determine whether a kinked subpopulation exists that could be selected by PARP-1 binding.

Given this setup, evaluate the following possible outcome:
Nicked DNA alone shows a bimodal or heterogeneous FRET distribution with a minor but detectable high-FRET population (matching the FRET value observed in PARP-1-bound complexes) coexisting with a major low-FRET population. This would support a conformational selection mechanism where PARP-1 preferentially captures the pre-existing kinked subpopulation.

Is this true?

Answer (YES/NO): NO